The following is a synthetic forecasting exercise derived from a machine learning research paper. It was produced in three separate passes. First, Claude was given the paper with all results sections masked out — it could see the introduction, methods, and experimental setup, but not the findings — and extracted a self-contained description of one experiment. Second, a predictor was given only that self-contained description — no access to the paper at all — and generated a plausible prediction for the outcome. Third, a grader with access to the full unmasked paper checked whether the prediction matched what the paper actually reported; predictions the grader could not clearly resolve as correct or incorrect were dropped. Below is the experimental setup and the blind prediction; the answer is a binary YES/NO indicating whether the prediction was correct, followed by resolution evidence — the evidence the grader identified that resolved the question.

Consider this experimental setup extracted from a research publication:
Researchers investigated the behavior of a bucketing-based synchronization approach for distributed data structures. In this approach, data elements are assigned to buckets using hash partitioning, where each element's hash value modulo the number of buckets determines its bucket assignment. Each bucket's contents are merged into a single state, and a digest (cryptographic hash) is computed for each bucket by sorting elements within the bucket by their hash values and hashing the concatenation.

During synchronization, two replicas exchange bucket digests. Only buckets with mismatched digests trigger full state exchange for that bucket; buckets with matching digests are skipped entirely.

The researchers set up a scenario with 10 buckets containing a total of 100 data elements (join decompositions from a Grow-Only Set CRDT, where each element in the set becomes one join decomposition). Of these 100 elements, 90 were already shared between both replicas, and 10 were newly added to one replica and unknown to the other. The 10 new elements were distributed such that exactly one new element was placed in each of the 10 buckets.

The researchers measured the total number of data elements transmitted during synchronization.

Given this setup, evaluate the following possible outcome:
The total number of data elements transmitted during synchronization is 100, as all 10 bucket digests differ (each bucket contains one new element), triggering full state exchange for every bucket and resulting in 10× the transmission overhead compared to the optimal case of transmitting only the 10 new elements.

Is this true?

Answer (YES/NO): YES